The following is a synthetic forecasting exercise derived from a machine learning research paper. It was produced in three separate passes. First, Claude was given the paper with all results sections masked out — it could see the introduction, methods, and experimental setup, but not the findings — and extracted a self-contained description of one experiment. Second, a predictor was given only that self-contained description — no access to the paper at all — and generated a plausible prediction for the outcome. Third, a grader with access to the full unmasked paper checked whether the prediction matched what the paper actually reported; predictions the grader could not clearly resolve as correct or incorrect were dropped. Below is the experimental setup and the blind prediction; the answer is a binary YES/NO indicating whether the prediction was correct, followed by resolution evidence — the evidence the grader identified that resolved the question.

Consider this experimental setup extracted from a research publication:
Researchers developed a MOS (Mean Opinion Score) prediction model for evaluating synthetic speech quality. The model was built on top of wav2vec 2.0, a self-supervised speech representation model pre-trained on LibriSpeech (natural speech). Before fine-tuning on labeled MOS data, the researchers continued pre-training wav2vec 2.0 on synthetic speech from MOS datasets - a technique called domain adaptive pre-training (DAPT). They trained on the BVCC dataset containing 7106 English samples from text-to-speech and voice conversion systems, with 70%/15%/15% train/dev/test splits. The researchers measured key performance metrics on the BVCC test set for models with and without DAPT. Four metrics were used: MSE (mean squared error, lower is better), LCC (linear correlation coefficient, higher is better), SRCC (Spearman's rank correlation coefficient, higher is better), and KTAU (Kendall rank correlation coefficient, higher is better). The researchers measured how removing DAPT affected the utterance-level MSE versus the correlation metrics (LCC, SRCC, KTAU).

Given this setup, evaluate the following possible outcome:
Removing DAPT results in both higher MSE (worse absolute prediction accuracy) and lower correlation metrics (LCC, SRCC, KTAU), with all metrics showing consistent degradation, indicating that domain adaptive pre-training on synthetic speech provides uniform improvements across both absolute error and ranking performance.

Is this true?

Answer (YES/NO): NO